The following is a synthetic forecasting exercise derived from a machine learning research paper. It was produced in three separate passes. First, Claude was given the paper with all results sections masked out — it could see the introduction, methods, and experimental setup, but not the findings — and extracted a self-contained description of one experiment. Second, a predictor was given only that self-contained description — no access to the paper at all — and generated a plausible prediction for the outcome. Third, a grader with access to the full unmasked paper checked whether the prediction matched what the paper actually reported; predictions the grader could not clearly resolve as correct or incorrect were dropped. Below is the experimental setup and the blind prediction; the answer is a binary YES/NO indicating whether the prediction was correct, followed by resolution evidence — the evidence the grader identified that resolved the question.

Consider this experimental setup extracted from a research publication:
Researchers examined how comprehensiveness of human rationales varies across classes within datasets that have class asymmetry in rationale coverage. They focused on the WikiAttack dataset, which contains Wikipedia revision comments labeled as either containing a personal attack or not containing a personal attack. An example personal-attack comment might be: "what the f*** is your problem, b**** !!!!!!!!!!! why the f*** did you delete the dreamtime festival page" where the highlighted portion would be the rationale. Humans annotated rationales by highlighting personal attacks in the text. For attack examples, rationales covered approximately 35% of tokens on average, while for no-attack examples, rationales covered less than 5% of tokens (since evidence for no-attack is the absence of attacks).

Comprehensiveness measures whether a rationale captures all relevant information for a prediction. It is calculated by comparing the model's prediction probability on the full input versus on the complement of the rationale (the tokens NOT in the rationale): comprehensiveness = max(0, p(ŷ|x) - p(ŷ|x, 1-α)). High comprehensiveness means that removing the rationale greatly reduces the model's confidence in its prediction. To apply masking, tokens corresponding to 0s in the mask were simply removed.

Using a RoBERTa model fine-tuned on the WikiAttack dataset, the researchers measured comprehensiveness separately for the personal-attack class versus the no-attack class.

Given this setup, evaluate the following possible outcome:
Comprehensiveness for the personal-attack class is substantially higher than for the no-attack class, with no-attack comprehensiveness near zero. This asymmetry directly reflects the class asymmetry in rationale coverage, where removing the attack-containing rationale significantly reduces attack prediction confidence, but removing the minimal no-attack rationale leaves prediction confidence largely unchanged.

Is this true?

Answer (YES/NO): YES